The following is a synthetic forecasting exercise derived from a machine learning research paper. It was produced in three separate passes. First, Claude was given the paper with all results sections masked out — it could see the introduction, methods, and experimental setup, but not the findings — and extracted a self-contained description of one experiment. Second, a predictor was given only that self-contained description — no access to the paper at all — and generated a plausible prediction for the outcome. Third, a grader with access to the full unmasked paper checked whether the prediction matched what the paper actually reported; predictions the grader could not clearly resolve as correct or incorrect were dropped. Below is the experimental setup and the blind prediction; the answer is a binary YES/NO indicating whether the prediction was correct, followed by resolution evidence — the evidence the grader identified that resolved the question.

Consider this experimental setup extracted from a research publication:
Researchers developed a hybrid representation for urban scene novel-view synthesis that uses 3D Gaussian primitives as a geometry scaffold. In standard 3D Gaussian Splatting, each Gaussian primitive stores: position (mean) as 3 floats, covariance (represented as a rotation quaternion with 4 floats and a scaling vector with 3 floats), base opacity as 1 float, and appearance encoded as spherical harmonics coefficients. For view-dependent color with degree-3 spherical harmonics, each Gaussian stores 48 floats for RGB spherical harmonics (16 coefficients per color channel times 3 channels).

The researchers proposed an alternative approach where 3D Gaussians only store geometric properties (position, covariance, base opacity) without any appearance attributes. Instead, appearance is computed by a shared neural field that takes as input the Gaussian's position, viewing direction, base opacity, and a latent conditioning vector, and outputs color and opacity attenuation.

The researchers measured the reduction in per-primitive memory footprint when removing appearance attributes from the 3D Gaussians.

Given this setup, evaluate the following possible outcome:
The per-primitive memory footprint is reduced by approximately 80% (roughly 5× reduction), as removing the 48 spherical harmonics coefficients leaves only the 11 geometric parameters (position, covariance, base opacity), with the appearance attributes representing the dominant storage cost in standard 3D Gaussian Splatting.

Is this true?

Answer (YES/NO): YES